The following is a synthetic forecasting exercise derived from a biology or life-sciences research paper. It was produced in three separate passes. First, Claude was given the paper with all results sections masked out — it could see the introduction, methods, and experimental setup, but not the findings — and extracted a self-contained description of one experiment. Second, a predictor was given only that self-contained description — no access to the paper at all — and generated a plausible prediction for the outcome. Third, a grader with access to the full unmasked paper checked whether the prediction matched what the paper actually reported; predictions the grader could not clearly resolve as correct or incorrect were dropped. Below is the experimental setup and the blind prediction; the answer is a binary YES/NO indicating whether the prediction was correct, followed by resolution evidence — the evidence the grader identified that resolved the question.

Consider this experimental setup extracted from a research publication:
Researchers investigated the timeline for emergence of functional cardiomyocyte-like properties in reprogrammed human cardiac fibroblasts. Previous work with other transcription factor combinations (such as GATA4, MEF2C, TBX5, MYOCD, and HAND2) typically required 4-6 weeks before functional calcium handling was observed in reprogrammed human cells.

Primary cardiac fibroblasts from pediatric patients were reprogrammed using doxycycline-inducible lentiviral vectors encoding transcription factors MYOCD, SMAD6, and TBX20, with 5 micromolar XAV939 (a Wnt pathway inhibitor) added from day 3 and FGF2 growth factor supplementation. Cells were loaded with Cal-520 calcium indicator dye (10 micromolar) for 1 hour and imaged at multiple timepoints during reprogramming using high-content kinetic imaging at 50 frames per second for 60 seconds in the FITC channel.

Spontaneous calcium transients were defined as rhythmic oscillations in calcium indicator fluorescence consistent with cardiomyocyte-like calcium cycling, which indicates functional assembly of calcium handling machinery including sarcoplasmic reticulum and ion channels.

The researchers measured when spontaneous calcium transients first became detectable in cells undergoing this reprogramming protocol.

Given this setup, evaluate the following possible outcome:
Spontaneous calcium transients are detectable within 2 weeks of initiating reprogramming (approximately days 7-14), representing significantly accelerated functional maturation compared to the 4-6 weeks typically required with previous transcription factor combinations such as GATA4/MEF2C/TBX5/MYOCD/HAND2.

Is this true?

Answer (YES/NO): YES